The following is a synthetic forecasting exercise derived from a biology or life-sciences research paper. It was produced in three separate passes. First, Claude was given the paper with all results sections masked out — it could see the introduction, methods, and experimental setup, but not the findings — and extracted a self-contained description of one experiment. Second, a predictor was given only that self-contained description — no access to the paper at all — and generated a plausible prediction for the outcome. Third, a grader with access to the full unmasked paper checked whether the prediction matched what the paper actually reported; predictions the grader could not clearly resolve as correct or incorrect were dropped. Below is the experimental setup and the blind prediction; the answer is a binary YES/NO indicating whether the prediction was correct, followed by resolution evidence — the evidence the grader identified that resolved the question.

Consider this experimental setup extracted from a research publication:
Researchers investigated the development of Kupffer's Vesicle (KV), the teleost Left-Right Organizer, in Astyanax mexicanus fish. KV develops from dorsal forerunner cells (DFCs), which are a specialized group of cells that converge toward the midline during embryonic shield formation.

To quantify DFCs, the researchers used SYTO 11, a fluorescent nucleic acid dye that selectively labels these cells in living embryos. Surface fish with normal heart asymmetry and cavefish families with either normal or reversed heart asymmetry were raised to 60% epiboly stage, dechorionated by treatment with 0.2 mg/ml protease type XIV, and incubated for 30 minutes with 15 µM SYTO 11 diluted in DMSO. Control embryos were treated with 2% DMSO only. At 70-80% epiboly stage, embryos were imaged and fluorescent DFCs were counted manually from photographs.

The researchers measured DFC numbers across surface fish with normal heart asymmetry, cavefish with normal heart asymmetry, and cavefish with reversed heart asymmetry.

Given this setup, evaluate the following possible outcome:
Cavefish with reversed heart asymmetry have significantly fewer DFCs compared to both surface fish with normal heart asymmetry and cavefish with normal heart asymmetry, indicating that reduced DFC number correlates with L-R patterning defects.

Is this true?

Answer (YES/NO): NO